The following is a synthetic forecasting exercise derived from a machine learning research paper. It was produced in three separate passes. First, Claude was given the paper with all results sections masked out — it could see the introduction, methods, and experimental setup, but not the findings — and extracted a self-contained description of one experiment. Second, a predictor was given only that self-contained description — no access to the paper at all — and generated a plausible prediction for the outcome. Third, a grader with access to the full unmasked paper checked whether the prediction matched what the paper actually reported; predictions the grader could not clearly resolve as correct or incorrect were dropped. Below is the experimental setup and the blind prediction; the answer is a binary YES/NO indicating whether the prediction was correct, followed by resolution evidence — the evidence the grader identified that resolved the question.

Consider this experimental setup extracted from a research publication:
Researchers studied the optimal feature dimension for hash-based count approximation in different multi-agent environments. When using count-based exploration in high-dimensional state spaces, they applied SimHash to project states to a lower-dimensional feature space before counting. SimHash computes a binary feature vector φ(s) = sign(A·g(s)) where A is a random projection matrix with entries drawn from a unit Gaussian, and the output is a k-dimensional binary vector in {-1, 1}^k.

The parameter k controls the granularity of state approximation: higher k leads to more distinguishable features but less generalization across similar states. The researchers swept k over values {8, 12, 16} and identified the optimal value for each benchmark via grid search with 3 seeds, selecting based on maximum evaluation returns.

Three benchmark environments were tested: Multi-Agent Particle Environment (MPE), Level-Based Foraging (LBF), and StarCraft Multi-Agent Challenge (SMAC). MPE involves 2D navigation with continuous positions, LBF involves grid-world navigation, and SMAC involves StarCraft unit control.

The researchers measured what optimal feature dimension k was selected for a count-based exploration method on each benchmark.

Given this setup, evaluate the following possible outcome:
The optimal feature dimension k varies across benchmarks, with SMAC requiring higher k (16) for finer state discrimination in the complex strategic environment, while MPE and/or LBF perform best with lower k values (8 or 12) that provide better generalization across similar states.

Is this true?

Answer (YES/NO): NO